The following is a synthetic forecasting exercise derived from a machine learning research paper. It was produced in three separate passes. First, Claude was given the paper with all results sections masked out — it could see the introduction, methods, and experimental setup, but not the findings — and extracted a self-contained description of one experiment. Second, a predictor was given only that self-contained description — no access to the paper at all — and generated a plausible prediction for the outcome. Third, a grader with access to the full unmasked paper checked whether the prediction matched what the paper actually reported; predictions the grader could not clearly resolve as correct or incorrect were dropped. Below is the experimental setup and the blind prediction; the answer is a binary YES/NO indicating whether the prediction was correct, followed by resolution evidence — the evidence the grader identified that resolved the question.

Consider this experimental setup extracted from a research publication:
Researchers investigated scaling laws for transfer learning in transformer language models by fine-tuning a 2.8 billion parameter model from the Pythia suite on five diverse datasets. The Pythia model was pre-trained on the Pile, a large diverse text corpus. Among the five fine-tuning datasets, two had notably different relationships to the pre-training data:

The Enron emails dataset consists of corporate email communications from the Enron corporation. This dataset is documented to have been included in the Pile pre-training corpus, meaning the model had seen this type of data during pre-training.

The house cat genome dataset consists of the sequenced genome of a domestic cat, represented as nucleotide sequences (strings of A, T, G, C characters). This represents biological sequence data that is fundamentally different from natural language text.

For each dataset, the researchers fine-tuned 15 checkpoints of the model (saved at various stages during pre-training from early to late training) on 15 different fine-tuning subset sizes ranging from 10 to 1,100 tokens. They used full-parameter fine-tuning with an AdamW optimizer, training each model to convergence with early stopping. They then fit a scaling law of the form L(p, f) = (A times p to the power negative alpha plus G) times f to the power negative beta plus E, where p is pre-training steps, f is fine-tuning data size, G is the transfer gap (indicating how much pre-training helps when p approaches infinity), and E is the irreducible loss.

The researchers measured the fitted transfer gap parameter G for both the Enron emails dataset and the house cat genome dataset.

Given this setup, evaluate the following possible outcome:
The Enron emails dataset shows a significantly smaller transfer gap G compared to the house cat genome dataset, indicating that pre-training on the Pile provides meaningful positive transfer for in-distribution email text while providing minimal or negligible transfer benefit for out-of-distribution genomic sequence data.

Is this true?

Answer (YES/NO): NO